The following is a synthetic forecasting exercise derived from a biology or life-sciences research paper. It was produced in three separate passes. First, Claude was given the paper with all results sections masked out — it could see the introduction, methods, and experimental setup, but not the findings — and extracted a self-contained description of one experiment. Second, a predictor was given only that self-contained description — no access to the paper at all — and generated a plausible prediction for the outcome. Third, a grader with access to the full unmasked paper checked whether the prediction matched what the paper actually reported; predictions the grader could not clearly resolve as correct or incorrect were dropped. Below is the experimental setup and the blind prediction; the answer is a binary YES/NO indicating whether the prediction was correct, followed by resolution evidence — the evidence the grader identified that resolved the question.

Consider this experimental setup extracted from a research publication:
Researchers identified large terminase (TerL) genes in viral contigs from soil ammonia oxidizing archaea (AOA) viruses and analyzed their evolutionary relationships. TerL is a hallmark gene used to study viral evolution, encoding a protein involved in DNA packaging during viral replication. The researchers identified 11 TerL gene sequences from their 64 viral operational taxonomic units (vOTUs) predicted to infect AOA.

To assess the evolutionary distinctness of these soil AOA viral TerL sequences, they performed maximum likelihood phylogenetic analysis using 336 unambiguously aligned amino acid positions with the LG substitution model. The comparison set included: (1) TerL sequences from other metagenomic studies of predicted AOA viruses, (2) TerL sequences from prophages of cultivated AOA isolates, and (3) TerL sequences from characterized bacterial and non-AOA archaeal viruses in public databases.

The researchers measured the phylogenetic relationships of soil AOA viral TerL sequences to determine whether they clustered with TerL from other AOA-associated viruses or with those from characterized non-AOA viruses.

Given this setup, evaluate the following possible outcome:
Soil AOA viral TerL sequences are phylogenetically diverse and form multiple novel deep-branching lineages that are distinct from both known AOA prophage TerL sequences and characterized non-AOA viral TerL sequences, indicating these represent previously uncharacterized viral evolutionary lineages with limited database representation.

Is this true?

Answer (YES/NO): NO